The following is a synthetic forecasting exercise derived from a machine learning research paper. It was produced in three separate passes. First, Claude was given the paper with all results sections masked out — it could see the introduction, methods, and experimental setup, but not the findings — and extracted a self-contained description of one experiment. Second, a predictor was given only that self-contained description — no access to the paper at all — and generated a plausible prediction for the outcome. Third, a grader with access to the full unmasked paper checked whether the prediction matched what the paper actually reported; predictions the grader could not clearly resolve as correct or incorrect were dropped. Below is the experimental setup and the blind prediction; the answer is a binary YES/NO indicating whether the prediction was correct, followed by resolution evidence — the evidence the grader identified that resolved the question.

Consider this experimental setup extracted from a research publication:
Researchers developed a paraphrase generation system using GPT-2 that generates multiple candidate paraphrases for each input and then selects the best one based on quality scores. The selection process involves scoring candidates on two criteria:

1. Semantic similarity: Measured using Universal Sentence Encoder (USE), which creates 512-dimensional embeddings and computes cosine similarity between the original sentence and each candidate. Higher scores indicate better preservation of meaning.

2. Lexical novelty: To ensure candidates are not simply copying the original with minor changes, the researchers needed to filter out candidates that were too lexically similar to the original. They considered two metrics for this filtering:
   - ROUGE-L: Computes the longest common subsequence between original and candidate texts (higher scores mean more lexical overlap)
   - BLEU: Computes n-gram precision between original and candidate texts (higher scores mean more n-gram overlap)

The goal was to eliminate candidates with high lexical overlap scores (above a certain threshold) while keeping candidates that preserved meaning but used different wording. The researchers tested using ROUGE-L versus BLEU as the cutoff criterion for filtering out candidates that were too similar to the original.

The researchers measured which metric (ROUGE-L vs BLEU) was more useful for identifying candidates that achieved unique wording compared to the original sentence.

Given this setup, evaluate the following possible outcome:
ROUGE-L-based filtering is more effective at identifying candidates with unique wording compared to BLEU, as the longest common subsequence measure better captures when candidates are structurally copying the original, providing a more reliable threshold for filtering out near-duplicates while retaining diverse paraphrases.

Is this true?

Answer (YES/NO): YES